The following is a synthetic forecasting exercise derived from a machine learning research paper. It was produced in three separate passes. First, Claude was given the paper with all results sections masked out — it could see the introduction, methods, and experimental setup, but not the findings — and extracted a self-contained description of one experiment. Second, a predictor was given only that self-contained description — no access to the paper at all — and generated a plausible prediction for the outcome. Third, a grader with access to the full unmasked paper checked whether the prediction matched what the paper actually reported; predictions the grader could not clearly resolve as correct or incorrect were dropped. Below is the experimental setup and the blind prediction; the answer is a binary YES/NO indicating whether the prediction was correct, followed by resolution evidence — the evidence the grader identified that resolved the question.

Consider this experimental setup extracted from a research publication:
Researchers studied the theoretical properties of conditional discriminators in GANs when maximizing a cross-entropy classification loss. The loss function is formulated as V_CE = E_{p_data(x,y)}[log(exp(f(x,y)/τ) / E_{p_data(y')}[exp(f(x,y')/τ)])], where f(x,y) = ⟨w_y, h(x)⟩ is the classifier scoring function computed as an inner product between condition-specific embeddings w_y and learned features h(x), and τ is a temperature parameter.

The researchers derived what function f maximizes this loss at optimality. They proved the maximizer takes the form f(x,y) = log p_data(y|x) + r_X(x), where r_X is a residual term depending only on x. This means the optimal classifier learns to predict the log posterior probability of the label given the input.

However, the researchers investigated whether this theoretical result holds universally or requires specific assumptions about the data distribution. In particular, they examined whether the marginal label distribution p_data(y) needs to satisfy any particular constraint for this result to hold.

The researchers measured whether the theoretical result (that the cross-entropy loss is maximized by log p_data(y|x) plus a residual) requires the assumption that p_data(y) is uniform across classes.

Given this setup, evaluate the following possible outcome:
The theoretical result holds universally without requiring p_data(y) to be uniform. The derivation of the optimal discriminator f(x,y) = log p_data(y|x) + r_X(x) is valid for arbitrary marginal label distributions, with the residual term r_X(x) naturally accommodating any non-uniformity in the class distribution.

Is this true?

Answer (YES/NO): NO